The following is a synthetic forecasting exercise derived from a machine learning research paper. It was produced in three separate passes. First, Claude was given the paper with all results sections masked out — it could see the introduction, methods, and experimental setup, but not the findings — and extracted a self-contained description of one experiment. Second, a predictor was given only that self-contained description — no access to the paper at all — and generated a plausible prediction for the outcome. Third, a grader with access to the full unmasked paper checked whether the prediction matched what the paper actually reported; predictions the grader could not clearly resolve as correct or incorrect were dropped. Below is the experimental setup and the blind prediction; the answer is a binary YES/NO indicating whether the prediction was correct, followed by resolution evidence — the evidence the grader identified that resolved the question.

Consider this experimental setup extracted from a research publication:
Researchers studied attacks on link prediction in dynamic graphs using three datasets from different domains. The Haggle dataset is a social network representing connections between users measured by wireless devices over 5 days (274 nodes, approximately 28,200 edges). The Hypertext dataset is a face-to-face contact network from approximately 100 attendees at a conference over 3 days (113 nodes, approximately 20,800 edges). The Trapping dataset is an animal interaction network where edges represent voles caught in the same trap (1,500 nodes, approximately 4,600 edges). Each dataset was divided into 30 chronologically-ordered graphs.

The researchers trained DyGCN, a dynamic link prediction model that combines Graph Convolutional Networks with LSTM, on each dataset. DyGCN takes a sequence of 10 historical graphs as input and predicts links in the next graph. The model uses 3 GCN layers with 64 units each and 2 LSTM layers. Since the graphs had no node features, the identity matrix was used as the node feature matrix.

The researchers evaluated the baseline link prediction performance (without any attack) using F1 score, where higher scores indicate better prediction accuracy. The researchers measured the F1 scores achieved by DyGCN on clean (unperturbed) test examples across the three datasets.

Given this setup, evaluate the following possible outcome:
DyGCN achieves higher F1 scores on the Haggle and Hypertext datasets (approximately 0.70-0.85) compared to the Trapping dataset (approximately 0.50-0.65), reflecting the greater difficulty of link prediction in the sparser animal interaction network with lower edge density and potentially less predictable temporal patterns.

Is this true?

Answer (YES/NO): NO